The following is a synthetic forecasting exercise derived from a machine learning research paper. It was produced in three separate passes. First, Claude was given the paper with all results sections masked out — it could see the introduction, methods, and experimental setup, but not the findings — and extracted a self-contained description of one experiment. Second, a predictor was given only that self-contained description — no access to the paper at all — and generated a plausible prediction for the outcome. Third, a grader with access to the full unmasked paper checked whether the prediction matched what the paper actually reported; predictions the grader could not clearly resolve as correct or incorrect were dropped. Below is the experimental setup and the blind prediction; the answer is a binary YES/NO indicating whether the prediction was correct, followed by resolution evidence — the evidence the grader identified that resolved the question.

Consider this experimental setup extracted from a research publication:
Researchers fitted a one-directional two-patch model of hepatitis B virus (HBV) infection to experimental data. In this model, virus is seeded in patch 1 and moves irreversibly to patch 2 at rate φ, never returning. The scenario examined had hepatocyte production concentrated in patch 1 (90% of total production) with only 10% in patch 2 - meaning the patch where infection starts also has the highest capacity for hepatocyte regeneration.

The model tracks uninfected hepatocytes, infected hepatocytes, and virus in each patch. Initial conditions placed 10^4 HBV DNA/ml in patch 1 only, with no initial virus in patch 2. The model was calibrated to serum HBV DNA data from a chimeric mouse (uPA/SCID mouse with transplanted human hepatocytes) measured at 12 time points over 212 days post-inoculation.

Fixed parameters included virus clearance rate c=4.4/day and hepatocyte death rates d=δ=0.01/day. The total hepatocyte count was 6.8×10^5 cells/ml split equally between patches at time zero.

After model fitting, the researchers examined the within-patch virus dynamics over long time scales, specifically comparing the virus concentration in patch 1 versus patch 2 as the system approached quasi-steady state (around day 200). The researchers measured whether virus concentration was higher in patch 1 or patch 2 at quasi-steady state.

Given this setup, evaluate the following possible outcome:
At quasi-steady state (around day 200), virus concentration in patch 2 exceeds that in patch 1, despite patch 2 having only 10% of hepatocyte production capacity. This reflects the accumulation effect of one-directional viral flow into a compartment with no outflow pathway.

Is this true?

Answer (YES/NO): YES